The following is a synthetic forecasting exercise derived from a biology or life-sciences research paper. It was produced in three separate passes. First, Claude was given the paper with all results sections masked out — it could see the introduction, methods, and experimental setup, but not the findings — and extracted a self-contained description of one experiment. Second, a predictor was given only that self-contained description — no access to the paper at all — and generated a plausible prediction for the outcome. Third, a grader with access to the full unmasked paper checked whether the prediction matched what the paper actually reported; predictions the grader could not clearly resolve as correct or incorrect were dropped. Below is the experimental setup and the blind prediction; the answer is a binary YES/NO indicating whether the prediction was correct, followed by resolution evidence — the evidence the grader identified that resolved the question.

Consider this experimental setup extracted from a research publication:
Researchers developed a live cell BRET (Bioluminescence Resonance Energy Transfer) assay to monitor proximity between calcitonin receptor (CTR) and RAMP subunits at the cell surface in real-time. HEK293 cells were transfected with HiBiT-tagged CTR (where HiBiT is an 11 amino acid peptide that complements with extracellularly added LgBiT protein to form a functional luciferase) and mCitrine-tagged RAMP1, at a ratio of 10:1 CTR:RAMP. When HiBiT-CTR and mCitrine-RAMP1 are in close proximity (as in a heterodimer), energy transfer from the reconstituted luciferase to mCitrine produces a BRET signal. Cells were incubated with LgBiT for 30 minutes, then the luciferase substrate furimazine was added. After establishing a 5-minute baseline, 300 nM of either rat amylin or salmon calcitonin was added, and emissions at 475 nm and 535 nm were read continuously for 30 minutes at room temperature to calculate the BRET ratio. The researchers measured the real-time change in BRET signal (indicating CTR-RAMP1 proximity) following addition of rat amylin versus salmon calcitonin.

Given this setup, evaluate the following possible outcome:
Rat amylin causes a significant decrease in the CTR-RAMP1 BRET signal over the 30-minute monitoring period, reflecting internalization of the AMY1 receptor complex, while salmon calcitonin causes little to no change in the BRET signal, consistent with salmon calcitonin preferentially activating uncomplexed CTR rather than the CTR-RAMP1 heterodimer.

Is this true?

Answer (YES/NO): NO